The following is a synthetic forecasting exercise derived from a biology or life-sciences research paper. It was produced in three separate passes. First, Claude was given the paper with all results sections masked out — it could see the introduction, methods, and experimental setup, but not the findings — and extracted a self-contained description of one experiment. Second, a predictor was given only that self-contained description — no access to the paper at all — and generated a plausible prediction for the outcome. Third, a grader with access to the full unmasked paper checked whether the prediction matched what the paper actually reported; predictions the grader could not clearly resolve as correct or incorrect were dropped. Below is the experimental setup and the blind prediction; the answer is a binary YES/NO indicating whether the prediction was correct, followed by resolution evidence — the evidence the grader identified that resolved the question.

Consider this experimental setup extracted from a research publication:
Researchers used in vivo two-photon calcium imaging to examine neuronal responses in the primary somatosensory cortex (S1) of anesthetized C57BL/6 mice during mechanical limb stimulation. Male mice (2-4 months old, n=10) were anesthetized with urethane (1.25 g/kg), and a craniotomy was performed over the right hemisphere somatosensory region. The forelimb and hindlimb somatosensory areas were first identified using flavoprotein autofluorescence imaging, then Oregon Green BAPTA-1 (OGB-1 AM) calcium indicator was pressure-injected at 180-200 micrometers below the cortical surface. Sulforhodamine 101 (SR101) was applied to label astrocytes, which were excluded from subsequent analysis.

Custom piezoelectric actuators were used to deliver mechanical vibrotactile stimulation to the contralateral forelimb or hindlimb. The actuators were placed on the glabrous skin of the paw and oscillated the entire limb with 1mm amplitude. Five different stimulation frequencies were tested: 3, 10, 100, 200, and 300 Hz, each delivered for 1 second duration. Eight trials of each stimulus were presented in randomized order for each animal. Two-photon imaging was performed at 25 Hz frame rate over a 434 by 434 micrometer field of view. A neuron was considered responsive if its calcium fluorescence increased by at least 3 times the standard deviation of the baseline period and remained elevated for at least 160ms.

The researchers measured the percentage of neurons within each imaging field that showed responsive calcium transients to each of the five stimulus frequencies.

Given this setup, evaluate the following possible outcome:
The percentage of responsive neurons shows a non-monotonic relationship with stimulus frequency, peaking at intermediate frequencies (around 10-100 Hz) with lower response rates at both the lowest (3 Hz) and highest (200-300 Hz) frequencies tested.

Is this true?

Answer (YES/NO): NO